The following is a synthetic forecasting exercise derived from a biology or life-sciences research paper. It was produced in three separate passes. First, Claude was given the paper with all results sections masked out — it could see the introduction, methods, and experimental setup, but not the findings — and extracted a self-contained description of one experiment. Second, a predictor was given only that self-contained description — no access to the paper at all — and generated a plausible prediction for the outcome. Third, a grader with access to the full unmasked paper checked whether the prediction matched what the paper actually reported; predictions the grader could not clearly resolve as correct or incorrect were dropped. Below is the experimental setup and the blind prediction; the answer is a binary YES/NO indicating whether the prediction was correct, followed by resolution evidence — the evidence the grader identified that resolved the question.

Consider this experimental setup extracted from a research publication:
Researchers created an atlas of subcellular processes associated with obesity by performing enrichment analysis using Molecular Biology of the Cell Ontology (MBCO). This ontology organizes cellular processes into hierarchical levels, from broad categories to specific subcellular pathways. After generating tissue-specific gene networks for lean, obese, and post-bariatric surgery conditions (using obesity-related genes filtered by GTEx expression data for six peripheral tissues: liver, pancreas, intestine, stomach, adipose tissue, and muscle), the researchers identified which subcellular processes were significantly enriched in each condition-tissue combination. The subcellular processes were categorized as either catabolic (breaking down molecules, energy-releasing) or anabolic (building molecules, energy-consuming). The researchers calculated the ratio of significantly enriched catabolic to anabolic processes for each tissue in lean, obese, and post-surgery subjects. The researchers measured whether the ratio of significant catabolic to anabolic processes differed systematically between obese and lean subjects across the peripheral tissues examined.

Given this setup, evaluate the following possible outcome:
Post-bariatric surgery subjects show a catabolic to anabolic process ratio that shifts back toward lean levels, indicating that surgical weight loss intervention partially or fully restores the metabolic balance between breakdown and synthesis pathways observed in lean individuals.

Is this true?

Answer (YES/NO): NO